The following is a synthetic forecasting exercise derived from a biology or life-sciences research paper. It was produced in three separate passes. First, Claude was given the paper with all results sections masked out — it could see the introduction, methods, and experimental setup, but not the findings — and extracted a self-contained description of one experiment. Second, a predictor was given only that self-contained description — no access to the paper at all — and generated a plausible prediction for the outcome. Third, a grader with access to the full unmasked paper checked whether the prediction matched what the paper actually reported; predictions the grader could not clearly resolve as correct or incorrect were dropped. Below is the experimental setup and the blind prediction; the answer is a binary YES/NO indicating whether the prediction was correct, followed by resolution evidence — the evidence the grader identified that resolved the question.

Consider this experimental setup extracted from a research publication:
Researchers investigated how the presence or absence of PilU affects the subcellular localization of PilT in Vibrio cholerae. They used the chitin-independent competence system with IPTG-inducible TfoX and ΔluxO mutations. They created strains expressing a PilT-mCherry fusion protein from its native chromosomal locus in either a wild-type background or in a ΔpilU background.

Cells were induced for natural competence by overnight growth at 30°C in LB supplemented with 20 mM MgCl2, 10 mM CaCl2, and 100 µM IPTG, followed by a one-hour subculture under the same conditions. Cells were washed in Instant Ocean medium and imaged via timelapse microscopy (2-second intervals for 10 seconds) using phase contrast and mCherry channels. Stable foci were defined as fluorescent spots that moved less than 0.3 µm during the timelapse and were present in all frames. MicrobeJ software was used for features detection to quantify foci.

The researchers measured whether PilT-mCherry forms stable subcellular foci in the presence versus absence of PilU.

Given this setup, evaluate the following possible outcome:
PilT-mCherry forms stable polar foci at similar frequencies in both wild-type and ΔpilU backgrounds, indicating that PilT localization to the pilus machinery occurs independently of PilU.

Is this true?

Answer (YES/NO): YES